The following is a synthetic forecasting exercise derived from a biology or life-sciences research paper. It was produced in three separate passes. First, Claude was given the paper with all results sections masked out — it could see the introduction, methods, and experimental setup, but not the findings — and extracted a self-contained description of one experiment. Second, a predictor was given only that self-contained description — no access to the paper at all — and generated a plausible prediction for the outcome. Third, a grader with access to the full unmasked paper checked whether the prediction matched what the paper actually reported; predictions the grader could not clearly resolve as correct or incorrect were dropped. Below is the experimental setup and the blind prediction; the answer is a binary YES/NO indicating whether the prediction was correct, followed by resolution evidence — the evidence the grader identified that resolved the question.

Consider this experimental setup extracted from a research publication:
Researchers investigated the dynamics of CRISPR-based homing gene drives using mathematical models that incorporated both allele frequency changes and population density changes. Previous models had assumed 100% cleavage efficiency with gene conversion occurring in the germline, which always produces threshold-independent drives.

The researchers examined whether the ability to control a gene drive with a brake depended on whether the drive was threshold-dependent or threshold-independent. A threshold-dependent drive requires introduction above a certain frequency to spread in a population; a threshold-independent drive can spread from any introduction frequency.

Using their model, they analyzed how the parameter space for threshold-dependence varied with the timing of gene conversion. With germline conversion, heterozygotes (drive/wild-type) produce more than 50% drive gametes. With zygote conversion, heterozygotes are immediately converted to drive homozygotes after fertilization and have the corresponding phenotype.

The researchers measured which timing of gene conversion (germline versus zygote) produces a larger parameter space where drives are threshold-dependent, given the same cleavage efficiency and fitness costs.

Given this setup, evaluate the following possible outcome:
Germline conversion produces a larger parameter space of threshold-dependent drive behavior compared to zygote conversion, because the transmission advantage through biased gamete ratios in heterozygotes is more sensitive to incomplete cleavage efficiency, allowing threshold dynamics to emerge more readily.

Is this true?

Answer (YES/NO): NO